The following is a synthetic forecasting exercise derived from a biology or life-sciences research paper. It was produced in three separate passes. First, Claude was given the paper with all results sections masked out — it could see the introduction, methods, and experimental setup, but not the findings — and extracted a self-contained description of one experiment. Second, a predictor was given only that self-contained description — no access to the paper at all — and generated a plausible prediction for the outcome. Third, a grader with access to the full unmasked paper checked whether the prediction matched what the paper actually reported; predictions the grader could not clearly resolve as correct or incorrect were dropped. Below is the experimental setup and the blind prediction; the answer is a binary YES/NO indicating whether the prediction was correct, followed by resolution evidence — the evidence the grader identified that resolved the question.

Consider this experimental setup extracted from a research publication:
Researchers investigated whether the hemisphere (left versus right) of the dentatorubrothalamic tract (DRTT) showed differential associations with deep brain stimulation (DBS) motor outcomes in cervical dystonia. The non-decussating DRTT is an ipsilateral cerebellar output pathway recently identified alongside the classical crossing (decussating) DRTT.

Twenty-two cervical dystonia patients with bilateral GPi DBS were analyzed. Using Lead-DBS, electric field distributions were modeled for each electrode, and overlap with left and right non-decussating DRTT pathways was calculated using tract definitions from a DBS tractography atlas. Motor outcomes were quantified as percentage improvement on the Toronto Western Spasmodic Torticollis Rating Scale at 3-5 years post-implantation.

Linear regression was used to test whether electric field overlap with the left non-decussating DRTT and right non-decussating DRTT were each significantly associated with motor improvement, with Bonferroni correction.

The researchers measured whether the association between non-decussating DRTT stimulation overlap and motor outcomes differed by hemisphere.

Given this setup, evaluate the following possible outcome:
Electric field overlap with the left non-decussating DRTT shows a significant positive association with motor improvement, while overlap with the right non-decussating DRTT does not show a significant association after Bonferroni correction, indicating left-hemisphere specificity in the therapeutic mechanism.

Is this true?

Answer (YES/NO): NO